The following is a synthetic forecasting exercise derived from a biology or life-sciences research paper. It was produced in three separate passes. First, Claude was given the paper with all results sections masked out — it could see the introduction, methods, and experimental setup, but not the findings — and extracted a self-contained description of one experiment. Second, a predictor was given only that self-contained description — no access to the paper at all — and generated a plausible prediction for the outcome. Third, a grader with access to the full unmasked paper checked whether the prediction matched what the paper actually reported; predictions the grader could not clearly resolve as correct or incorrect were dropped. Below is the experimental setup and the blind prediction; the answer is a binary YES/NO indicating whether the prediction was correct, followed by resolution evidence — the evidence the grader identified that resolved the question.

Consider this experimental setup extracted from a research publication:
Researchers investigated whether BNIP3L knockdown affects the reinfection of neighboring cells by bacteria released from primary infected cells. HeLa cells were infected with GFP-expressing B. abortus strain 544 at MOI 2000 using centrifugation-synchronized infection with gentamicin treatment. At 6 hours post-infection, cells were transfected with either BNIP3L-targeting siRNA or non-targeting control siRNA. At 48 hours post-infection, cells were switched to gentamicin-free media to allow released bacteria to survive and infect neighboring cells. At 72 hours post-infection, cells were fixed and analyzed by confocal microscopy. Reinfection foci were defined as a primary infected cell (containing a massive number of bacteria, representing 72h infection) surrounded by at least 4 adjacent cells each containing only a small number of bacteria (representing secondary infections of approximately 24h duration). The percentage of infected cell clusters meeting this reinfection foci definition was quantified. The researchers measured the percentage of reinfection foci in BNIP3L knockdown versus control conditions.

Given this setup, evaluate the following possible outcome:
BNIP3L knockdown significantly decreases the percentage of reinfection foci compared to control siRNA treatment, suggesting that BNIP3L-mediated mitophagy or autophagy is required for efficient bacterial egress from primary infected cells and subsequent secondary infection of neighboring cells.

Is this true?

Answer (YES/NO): YES